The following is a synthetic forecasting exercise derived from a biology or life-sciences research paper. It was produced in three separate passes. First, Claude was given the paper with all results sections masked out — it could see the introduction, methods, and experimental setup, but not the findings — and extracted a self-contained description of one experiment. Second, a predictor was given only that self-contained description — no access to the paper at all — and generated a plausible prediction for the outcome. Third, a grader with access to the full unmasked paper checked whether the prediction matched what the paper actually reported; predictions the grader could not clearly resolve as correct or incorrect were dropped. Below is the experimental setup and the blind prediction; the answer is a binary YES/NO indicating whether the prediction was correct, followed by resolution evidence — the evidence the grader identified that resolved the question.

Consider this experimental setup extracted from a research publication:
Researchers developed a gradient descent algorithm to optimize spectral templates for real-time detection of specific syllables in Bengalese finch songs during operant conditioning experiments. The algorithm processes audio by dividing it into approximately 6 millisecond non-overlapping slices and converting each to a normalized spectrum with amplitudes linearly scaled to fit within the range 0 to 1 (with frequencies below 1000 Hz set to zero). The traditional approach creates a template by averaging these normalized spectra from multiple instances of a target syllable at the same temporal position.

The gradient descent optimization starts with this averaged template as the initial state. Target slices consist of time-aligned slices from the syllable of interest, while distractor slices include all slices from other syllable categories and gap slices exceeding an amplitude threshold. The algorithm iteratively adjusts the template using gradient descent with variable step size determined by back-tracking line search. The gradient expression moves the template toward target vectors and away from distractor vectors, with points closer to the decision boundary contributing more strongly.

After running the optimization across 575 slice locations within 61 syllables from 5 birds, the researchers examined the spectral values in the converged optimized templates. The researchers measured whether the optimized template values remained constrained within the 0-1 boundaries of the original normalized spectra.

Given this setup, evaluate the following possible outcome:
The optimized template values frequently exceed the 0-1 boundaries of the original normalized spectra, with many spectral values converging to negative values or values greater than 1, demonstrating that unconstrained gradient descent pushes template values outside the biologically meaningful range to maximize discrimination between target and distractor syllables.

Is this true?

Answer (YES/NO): YES